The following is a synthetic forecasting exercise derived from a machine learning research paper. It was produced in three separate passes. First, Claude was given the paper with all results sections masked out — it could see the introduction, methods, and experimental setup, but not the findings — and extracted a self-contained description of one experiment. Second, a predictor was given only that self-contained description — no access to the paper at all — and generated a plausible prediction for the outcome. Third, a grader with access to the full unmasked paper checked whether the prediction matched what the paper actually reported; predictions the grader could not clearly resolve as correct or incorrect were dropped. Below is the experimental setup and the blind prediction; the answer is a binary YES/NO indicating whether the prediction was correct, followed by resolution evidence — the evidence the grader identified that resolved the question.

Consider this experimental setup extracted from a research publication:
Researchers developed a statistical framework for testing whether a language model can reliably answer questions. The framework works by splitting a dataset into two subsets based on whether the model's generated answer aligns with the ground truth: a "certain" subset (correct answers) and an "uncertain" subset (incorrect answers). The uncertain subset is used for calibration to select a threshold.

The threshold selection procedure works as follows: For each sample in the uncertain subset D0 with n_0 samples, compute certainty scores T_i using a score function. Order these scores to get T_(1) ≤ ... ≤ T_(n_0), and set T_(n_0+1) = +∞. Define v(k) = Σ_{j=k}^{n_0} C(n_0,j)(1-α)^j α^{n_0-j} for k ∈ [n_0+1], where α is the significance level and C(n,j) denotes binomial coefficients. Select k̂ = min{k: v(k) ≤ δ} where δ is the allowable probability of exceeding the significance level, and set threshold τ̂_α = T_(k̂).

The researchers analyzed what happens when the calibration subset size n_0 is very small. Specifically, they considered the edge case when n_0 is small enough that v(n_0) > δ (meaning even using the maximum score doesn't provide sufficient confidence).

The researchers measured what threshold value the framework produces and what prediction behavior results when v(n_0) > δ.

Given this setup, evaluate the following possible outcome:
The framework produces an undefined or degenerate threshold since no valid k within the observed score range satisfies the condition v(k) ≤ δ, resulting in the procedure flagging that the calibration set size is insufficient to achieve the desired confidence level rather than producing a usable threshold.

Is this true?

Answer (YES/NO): NO